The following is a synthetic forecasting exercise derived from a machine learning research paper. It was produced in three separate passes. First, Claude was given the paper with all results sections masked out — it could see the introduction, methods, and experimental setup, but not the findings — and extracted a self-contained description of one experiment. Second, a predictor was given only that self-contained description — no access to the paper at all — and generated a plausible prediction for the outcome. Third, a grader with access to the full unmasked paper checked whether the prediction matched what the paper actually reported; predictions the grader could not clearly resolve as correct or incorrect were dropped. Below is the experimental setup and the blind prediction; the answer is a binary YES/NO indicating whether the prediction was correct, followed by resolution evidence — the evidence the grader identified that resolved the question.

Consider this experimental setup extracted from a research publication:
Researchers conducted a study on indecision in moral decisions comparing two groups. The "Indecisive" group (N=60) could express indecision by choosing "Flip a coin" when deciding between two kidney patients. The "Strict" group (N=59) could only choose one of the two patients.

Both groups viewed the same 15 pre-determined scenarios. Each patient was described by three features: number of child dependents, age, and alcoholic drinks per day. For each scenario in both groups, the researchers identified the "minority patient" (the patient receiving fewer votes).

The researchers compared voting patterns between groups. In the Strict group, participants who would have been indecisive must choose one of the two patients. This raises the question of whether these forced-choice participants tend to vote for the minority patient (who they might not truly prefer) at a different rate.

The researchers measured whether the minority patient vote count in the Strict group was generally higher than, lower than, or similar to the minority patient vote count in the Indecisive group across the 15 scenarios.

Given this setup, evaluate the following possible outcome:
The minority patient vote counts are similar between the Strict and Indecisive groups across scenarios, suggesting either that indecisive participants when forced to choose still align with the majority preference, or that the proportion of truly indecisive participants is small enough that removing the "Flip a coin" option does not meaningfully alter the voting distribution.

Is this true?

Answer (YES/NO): NO